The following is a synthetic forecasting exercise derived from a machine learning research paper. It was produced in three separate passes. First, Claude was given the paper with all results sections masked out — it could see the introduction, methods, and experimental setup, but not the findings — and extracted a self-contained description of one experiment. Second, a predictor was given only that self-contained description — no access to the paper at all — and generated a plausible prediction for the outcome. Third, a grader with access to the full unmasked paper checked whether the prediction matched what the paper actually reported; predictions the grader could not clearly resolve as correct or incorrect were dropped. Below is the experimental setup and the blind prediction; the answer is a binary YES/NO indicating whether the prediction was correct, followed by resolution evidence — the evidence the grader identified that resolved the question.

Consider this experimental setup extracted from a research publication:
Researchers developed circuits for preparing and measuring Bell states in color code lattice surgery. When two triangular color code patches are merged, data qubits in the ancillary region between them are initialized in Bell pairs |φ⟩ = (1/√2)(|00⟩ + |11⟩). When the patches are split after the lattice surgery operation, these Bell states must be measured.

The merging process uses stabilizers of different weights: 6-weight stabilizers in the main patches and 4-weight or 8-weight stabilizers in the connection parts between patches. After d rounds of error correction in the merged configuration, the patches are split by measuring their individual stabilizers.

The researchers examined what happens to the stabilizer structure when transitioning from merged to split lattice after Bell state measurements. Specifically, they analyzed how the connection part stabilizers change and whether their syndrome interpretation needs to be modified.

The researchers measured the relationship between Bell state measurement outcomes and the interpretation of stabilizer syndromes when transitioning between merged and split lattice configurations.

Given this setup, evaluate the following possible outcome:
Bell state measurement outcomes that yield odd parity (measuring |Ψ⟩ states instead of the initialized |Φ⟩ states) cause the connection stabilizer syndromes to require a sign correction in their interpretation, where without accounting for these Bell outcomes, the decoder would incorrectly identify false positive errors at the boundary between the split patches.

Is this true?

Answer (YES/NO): NO